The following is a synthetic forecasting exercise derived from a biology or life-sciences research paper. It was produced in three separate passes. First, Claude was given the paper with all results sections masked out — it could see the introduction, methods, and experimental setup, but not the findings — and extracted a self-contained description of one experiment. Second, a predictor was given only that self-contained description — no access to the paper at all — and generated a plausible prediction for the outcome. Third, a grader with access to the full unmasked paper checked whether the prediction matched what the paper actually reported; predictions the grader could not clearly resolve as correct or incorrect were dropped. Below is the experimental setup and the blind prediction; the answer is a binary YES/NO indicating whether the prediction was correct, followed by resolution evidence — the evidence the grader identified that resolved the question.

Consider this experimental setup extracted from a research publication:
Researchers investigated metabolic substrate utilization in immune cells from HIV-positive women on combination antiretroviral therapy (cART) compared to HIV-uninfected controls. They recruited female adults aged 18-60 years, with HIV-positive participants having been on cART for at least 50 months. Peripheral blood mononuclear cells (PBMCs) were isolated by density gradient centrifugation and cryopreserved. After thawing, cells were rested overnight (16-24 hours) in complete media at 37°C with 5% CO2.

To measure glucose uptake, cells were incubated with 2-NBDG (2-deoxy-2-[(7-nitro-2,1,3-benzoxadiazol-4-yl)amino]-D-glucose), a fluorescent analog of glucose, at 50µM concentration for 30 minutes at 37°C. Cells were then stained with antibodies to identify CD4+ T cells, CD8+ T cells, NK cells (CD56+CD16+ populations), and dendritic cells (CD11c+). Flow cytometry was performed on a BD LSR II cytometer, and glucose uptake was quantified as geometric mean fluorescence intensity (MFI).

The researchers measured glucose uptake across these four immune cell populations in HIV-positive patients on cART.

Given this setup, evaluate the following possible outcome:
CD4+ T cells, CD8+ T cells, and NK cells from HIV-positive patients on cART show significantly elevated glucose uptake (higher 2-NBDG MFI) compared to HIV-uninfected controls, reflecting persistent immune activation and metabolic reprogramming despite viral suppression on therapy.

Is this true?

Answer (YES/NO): NO